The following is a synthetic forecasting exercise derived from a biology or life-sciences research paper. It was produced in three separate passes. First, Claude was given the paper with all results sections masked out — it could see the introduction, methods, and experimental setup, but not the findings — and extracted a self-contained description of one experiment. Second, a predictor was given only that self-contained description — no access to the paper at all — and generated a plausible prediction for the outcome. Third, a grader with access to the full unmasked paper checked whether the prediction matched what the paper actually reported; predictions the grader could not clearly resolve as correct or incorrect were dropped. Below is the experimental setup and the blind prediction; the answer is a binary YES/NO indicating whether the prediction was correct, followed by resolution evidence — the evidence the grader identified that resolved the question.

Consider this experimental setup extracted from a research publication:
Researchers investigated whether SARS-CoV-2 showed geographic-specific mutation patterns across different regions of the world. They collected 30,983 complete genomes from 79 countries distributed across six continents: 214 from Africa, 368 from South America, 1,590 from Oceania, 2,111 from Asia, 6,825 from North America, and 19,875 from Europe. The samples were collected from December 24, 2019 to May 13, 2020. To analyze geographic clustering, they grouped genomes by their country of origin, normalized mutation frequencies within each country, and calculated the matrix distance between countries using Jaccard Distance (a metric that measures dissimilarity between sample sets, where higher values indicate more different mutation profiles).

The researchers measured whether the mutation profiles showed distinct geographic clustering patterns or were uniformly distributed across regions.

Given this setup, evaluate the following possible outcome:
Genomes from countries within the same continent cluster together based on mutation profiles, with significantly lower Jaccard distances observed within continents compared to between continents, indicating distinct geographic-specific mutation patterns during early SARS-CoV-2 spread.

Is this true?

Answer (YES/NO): NO